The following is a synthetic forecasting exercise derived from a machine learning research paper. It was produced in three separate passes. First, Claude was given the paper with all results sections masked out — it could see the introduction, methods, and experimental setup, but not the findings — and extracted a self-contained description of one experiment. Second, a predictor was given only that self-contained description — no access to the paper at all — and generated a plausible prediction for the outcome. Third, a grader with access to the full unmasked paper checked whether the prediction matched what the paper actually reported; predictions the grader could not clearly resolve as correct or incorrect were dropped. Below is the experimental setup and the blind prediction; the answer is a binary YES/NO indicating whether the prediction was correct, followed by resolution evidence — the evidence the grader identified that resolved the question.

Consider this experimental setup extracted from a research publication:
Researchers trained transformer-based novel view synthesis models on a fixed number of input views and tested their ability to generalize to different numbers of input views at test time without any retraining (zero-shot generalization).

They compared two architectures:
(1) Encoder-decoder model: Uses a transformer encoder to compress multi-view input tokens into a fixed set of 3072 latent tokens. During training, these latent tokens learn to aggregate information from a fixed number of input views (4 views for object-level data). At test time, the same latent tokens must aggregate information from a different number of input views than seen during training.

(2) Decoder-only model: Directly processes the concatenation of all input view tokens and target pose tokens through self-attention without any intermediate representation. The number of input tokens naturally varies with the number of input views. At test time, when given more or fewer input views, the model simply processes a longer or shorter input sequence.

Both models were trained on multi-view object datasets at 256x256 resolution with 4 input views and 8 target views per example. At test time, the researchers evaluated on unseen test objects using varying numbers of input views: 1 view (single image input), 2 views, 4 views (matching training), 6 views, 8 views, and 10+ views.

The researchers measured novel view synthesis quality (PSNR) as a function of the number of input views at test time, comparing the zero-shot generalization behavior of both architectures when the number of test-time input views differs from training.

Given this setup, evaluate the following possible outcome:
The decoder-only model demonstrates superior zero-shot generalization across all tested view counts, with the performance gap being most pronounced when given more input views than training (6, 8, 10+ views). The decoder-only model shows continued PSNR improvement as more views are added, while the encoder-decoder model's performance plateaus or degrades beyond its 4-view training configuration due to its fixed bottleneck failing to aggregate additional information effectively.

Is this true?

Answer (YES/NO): NO